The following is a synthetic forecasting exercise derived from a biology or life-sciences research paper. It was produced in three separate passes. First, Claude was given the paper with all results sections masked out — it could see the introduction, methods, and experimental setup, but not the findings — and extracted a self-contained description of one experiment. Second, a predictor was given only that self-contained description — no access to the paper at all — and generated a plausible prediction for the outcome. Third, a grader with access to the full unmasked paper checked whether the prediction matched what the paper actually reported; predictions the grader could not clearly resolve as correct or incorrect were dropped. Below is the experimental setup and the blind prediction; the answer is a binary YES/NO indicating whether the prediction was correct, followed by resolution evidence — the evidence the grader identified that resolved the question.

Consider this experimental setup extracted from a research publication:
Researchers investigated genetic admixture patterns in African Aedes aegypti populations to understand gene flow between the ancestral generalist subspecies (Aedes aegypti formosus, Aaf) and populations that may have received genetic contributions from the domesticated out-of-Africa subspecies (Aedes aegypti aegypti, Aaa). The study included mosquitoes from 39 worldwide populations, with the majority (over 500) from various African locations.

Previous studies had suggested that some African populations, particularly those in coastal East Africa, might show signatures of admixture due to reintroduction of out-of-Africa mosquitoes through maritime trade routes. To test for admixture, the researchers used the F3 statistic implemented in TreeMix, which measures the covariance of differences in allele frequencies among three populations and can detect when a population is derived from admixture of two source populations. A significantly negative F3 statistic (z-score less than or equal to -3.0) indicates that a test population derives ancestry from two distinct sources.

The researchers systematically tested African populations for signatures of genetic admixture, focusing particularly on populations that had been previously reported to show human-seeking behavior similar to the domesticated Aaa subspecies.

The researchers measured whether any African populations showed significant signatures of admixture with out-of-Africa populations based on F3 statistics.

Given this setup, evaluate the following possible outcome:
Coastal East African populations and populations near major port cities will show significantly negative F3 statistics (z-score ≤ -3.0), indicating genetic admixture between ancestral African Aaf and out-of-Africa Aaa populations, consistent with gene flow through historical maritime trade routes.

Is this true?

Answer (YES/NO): NO